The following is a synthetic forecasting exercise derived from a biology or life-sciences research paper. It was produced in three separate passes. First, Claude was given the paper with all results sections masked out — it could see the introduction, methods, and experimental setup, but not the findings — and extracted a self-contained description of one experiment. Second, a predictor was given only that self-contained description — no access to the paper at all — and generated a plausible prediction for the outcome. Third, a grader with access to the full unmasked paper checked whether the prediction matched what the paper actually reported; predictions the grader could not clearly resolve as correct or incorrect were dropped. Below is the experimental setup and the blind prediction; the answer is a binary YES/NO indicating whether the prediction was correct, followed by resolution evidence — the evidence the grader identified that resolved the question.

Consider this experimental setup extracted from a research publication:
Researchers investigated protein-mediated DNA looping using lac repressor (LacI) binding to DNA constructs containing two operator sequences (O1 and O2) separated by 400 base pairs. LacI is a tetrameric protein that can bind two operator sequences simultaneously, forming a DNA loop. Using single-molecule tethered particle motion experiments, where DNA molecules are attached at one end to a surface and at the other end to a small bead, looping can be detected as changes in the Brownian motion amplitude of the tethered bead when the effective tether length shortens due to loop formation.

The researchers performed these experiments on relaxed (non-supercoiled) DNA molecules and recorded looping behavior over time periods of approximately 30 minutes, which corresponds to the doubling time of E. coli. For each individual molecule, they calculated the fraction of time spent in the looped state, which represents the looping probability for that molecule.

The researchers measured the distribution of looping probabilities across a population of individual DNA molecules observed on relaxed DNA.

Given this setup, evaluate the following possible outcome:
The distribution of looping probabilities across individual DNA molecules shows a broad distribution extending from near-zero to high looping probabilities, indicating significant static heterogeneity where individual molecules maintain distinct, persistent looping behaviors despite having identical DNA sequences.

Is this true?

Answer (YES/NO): YES